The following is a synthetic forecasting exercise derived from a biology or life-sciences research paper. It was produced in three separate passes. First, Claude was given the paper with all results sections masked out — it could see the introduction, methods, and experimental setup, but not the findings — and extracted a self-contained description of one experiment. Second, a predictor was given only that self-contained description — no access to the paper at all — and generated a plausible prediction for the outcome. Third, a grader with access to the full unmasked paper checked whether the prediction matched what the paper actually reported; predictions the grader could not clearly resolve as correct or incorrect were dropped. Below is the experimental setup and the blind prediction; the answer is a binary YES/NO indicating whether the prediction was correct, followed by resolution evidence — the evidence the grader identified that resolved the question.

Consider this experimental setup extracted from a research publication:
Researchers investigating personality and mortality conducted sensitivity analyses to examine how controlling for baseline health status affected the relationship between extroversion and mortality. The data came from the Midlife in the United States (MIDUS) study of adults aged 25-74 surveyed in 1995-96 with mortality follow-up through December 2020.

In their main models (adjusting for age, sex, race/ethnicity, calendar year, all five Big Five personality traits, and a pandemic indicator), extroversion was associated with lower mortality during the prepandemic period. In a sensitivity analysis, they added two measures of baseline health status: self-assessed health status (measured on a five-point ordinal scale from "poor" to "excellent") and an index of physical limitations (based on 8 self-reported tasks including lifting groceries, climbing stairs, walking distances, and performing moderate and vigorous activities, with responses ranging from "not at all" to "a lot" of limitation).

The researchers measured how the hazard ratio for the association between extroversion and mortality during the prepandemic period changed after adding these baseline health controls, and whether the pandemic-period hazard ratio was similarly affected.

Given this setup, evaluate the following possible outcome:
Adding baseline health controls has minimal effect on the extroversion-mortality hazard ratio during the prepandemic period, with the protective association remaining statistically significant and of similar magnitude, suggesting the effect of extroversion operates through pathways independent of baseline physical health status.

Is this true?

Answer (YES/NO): NO